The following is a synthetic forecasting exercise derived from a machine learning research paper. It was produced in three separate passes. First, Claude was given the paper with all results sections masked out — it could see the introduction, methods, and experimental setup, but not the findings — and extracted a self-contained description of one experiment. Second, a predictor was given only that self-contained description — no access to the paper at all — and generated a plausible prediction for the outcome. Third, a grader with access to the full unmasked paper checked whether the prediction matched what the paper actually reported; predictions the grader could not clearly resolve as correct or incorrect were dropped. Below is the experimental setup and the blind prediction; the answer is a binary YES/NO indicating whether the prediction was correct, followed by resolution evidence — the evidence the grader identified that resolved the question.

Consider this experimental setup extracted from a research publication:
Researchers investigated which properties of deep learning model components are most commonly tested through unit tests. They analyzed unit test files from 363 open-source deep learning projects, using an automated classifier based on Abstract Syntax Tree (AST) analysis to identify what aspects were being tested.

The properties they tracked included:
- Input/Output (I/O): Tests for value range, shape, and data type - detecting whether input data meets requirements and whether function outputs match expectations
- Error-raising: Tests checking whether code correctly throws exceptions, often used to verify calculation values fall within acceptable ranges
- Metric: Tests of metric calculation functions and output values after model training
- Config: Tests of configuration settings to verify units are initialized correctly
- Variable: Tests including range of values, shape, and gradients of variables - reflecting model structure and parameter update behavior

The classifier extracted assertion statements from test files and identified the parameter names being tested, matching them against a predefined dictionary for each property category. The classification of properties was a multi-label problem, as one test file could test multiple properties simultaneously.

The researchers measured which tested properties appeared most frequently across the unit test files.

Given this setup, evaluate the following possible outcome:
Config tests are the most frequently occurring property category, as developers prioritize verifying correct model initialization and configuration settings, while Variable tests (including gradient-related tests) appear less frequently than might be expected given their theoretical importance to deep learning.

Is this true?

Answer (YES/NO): NO